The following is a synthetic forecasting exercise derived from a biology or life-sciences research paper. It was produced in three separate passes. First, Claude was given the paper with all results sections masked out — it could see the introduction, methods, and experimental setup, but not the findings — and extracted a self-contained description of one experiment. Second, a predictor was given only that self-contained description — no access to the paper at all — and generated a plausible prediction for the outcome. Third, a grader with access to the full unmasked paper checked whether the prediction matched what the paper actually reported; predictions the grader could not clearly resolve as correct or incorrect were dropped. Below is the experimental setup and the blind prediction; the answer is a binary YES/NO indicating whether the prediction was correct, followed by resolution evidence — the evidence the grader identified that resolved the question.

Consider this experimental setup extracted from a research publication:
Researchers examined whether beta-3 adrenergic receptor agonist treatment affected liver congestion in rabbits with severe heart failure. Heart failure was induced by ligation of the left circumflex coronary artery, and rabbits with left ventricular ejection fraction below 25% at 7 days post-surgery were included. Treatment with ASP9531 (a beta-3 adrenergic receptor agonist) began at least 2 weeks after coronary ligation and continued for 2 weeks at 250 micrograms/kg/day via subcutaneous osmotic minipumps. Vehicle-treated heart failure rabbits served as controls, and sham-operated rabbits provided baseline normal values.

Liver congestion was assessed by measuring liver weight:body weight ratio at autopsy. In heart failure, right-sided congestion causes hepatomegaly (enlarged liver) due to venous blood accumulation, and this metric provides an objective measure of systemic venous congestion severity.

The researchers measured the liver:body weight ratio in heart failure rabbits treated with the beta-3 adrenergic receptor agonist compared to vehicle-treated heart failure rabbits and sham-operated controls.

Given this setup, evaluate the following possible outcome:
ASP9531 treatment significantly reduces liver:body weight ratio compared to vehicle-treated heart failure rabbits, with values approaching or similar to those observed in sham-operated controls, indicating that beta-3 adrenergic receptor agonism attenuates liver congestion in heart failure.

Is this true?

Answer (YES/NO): NO